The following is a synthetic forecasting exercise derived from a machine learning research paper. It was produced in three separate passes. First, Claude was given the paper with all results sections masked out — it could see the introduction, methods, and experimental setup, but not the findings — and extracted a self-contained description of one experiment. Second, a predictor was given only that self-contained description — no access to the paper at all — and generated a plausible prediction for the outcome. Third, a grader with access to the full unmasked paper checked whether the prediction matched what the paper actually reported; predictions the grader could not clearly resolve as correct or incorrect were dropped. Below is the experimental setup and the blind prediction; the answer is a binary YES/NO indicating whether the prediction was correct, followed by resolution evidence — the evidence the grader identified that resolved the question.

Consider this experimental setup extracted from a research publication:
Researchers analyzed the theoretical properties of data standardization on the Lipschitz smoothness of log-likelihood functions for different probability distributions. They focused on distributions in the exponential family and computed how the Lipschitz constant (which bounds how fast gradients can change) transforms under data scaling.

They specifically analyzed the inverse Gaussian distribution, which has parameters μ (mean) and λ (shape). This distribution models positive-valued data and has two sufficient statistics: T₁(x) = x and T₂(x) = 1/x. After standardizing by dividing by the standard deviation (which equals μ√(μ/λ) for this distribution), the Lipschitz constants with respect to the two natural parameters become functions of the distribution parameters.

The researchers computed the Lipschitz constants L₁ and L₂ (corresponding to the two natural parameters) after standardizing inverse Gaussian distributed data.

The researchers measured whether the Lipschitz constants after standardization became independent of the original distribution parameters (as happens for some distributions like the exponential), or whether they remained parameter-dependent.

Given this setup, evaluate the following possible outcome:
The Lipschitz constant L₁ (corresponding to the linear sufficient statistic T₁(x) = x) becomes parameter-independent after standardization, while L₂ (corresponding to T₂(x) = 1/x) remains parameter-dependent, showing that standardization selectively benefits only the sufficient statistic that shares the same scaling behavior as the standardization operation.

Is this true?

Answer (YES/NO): NO